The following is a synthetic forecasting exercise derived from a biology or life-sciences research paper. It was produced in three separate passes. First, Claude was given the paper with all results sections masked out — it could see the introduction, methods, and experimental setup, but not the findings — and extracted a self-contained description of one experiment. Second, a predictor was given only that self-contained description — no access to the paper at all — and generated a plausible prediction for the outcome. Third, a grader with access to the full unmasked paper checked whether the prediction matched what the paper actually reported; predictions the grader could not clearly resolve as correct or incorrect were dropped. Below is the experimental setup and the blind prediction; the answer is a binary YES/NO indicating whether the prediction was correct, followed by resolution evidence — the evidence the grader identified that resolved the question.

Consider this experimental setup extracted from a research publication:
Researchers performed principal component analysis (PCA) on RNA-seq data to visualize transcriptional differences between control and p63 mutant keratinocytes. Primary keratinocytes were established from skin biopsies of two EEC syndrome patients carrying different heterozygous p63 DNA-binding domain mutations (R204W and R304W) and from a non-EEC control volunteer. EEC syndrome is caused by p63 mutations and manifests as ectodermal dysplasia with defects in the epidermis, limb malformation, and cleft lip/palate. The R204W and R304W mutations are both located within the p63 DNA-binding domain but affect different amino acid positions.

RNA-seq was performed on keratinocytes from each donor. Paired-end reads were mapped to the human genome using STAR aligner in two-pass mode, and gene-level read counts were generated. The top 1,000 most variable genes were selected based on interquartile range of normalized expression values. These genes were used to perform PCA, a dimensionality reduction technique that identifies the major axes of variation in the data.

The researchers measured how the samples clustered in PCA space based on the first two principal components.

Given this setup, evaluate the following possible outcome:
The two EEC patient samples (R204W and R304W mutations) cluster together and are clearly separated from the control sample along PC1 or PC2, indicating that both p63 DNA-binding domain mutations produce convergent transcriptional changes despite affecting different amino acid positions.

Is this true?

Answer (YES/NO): YES